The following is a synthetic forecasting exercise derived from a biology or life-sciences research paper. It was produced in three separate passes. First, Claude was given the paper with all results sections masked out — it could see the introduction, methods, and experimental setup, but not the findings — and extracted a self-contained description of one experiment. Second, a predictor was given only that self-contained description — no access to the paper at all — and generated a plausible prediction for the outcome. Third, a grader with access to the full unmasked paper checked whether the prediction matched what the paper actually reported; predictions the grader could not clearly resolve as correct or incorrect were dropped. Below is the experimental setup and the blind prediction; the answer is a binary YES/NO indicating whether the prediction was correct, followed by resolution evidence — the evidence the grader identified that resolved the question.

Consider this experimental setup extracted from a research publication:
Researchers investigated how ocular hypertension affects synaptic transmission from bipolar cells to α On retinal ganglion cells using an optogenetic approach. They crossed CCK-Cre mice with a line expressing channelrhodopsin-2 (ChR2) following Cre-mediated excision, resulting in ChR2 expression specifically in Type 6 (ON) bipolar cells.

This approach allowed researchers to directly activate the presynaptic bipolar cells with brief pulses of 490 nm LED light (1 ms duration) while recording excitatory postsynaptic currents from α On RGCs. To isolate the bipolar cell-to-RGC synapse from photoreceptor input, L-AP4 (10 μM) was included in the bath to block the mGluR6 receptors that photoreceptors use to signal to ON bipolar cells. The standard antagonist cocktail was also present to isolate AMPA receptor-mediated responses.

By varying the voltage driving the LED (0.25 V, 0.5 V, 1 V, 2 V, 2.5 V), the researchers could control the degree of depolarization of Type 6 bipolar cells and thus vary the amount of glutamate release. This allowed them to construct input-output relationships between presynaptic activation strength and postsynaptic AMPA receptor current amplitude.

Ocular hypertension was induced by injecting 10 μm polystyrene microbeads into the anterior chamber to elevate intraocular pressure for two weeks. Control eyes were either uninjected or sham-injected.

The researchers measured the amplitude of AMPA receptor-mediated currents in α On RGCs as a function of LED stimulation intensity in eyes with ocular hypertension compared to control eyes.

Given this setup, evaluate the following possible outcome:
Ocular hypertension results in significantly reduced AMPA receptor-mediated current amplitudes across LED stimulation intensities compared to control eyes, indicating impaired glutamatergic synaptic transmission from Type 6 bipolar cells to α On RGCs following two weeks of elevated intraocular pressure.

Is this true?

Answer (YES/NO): NO